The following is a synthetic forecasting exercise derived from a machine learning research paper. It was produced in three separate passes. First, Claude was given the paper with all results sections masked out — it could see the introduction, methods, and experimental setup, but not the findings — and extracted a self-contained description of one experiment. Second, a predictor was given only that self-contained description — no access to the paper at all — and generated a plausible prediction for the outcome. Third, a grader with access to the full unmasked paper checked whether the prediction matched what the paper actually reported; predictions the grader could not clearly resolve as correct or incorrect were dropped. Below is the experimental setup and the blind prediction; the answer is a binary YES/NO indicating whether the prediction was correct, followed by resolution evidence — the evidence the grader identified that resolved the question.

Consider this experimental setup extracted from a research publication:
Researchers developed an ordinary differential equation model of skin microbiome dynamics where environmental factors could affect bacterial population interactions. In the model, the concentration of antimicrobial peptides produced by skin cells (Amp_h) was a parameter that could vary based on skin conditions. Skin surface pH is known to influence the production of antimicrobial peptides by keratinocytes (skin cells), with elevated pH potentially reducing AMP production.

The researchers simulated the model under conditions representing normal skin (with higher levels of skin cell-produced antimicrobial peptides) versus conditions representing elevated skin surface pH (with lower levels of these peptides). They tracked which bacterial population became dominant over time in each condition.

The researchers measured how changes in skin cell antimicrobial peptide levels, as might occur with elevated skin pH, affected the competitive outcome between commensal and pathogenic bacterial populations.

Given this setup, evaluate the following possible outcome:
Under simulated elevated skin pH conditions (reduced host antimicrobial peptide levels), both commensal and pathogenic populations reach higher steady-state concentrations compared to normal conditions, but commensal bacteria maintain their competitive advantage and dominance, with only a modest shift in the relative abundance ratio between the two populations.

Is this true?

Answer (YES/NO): NO